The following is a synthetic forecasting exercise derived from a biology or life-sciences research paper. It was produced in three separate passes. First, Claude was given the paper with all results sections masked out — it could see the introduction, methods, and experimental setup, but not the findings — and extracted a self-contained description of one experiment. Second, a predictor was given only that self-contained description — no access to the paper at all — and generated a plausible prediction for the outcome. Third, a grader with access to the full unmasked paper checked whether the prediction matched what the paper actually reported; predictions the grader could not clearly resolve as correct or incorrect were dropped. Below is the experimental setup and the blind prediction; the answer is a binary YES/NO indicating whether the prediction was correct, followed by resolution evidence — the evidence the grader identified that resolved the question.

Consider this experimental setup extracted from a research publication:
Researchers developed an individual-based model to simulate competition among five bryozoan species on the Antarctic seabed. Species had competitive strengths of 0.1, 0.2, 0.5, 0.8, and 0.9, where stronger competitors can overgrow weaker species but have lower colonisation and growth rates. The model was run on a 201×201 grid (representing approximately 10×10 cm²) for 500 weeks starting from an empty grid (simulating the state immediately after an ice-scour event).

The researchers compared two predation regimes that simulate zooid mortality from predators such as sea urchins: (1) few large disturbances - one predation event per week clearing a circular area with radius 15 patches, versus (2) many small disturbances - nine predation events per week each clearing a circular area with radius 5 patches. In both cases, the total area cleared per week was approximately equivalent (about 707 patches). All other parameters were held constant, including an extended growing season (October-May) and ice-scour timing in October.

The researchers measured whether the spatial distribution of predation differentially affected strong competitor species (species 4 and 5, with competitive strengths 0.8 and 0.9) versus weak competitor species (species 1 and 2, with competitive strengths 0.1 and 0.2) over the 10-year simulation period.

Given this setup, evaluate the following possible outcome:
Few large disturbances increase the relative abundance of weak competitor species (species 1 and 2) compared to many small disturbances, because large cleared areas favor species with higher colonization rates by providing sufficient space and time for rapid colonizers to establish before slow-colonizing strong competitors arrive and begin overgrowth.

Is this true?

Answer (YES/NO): YES